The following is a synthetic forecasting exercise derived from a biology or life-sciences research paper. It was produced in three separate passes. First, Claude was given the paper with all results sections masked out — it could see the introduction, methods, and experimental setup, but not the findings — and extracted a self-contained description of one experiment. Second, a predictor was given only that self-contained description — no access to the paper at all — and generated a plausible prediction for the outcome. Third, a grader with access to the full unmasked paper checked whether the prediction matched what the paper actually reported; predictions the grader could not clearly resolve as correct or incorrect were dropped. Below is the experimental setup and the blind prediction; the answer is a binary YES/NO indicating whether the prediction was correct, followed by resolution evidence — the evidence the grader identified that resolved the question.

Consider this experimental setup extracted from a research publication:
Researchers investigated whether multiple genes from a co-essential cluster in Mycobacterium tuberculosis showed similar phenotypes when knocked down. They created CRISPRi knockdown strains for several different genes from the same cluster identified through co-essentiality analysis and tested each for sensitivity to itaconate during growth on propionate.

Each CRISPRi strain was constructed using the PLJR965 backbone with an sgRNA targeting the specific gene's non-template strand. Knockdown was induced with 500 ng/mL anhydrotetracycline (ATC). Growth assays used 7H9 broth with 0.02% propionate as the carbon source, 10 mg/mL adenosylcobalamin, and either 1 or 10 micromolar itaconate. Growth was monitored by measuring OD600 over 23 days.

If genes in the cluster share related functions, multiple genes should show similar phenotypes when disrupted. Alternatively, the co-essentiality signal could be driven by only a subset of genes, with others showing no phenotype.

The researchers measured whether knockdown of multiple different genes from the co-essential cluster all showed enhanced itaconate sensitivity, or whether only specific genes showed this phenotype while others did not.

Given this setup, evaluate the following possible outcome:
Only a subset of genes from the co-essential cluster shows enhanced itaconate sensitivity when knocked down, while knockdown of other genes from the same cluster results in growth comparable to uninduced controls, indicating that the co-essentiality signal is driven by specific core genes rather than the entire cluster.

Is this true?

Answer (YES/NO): NO